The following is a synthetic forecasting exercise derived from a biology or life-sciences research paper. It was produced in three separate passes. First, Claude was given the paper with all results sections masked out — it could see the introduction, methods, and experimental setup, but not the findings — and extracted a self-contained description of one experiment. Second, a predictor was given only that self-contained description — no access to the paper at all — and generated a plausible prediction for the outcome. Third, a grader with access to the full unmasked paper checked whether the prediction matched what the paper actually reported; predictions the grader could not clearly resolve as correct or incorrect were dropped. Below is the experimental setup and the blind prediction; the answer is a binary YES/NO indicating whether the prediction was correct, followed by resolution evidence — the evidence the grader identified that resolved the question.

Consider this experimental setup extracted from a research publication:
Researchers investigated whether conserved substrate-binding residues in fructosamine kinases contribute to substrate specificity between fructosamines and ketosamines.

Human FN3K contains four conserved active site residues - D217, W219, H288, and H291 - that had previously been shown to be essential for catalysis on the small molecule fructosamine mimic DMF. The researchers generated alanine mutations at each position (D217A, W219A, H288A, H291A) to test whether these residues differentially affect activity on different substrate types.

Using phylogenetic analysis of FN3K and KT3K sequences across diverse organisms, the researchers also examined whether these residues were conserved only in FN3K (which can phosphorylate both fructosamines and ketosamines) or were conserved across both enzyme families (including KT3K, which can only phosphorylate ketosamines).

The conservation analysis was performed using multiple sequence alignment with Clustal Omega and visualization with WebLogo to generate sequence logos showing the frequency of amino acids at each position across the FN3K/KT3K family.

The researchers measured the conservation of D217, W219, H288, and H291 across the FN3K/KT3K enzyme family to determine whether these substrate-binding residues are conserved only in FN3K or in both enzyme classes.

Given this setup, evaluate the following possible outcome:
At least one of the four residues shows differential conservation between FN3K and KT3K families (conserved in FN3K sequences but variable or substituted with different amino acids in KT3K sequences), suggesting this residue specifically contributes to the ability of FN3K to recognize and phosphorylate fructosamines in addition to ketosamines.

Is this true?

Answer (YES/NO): NO